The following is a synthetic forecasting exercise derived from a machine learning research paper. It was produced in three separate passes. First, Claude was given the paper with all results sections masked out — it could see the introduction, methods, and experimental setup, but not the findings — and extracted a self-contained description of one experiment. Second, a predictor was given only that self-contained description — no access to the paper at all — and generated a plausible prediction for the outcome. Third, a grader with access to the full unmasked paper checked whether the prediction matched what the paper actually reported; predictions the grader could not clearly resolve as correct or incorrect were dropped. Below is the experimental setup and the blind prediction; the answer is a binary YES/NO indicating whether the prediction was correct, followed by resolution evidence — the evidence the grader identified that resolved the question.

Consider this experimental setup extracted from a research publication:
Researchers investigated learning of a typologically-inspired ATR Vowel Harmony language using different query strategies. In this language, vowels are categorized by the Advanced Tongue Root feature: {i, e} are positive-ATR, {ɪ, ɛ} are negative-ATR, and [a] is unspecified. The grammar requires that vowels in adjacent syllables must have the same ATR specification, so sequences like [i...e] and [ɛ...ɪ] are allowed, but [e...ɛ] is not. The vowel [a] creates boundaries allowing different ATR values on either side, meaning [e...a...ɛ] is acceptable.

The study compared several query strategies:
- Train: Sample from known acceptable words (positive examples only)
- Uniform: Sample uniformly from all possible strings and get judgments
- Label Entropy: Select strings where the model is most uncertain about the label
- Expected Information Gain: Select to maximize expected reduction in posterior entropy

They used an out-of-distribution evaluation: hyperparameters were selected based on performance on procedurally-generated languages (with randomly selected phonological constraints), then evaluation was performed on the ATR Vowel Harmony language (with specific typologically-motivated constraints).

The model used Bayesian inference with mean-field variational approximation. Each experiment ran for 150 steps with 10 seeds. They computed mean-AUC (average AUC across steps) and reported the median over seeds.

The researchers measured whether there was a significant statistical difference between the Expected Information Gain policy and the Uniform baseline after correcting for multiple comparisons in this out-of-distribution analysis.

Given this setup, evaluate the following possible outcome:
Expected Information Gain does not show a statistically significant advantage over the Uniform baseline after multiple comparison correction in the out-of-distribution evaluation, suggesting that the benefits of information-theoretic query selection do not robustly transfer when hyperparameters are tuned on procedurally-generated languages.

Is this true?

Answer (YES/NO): YES